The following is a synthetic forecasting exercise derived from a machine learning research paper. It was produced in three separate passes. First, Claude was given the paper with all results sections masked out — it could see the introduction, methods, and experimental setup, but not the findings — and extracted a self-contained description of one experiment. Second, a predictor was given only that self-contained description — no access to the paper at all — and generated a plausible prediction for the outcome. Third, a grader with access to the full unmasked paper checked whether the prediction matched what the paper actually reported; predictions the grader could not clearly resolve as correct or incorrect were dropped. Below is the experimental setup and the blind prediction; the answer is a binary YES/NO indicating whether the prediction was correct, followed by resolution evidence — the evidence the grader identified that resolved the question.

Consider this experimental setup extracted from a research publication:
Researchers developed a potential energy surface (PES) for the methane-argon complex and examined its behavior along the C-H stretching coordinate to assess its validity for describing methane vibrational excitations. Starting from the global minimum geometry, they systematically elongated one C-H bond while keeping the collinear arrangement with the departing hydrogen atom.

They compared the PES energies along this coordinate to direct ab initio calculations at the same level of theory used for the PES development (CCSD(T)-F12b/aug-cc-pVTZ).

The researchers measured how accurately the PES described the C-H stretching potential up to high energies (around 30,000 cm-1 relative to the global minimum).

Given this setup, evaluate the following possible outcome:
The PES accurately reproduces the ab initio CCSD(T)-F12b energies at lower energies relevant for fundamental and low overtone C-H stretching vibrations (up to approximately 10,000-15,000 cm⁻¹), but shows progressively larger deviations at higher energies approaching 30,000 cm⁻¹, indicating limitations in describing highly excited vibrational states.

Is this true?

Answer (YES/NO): NO